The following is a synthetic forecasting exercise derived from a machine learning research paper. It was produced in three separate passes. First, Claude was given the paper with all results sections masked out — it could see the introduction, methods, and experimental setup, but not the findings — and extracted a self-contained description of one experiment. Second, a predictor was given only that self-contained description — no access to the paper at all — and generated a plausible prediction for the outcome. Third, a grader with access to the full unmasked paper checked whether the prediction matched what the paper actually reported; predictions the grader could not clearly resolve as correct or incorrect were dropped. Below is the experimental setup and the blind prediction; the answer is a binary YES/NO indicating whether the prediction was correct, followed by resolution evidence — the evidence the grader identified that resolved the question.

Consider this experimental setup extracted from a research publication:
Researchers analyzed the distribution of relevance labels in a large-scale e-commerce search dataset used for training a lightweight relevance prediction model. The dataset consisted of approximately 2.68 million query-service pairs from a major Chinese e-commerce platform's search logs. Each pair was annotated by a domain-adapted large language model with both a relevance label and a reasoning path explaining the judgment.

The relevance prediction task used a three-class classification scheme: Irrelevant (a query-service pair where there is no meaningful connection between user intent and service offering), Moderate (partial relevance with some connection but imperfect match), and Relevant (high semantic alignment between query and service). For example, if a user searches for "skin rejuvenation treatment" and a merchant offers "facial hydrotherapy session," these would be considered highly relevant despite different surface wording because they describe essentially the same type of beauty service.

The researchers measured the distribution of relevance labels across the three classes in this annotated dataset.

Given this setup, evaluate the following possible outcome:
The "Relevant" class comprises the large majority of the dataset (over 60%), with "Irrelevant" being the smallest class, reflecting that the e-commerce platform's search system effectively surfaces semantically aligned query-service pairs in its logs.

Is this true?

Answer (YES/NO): NO